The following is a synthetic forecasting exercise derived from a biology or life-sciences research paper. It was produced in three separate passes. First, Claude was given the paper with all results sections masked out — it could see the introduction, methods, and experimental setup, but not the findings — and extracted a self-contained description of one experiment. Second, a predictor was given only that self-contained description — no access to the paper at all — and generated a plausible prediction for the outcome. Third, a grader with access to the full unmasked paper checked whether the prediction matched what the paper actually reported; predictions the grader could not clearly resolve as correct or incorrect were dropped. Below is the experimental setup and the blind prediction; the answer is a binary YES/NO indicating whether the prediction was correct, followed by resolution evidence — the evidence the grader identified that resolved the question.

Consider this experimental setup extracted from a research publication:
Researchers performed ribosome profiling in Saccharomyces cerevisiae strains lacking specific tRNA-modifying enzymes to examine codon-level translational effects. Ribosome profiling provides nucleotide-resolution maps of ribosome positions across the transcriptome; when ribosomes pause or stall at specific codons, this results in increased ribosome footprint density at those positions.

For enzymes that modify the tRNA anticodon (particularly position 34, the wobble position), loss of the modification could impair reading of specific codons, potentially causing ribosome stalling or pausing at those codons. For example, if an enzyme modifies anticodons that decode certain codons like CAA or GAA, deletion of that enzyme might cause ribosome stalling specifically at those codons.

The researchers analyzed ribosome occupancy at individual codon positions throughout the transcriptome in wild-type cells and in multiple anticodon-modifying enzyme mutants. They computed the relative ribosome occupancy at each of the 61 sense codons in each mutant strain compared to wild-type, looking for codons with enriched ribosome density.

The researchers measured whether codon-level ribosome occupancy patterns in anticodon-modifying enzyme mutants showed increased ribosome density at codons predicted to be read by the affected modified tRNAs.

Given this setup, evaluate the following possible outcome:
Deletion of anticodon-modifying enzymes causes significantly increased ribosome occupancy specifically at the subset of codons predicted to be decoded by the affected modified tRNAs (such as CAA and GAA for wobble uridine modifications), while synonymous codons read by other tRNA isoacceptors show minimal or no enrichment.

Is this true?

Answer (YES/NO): YES